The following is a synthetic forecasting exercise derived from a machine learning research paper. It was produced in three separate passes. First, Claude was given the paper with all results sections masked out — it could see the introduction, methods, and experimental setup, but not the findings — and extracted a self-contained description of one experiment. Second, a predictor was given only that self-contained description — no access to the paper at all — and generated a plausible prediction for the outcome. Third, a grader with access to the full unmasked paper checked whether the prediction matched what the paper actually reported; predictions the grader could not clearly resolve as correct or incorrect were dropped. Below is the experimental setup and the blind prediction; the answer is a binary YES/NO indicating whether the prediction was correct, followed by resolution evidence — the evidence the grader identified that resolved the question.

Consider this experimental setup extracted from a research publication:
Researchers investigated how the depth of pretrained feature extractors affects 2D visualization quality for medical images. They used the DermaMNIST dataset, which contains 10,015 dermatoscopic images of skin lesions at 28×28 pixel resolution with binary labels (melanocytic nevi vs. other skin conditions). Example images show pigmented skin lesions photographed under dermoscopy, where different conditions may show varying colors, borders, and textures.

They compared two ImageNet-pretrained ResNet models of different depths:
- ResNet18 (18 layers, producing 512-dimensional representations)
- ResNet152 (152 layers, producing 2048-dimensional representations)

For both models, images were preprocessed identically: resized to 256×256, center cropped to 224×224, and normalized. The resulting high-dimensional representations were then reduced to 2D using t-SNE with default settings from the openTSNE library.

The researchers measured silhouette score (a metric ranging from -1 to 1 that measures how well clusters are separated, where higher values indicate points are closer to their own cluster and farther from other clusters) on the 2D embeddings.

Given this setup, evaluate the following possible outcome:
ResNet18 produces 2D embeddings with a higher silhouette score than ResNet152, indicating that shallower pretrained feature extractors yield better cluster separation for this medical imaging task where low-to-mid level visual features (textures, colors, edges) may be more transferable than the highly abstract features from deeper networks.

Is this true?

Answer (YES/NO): NO